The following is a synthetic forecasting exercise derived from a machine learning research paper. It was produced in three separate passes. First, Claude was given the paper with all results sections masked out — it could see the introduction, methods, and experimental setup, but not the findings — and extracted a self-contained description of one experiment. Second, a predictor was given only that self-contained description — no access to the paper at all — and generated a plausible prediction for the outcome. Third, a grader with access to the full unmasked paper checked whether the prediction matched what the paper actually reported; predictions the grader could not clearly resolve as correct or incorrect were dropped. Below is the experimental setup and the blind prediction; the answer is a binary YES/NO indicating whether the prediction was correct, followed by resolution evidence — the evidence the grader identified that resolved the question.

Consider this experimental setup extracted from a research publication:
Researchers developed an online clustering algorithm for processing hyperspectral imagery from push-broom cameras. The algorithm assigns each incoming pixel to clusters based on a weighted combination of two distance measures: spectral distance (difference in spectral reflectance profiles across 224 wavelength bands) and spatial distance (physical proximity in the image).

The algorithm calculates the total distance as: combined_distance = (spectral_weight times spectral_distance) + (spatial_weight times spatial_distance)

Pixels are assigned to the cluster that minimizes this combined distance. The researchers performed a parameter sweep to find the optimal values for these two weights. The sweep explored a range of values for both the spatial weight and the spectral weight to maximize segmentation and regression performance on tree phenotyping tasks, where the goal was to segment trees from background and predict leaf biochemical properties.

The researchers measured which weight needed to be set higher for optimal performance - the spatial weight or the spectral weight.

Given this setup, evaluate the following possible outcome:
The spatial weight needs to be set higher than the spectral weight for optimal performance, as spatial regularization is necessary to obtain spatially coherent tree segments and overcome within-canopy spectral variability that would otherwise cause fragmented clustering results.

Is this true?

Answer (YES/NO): YES